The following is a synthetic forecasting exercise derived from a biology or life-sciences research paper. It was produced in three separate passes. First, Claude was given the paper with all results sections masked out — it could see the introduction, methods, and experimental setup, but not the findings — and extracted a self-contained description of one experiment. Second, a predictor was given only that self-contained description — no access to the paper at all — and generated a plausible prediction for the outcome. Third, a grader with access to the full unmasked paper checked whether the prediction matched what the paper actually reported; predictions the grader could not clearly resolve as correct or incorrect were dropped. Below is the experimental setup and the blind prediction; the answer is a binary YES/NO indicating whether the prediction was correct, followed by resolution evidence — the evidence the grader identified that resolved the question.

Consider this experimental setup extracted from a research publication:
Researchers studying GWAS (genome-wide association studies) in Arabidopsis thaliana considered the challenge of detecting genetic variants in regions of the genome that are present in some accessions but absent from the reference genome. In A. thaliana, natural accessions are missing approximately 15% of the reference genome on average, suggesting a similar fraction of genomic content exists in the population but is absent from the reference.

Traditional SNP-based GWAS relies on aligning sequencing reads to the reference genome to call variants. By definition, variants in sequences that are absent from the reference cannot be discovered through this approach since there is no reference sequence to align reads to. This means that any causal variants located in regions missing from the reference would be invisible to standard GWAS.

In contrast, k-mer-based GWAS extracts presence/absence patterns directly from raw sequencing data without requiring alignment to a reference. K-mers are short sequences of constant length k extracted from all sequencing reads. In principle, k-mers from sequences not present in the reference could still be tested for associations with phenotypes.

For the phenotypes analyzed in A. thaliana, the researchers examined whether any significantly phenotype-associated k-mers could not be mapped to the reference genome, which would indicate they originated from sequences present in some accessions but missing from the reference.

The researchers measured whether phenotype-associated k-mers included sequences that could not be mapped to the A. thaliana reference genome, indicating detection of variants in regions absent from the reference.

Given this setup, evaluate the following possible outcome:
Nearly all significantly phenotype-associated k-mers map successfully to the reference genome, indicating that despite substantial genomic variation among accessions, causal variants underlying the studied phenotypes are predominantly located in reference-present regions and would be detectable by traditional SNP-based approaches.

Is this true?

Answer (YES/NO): NO